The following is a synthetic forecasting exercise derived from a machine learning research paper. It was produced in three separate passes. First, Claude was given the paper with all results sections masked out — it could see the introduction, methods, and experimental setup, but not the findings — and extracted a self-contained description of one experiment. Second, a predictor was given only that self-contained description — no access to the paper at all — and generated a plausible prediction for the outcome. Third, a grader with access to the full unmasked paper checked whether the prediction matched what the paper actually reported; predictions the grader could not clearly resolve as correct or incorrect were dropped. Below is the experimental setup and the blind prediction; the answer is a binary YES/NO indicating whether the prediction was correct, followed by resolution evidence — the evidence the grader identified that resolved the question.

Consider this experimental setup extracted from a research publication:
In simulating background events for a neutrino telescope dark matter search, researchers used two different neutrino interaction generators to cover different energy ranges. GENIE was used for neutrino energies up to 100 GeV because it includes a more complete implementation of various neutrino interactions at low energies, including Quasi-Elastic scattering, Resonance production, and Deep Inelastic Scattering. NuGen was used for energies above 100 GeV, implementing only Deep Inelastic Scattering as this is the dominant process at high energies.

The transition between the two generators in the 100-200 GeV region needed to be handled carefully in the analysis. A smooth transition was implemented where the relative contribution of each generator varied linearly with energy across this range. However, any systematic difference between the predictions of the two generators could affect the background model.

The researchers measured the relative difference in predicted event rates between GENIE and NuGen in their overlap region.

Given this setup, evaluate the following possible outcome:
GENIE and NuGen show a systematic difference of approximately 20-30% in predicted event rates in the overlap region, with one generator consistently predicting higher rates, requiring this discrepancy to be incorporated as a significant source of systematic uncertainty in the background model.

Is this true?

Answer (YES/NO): NO